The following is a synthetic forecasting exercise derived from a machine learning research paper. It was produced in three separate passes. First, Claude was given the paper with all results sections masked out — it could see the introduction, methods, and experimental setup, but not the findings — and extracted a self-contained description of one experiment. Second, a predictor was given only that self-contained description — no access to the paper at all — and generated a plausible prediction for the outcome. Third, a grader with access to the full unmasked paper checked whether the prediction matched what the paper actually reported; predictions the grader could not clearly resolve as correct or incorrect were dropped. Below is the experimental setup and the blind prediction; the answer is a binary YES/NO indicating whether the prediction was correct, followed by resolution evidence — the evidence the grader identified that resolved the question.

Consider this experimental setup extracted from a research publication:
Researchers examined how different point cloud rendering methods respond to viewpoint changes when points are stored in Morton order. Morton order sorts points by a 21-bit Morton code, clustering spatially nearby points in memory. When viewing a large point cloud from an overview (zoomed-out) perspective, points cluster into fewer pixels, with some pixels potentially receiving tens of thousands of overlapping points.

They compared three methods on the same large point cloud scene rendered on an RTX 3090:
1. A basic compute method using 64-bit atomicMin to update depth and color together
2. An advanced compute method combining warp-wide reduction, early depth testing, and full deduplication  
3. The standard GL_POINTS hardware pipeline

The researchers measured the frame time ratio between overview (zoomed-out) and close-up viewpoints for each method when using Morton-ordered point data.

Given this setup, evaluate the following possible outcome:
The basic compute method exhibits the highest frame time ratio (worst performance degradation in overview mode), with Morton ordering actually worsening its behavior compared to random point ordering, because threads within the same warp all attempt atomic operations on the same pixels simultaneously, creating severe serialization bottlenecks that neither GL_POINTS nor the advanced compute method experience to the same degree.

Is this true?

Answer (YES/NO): NO